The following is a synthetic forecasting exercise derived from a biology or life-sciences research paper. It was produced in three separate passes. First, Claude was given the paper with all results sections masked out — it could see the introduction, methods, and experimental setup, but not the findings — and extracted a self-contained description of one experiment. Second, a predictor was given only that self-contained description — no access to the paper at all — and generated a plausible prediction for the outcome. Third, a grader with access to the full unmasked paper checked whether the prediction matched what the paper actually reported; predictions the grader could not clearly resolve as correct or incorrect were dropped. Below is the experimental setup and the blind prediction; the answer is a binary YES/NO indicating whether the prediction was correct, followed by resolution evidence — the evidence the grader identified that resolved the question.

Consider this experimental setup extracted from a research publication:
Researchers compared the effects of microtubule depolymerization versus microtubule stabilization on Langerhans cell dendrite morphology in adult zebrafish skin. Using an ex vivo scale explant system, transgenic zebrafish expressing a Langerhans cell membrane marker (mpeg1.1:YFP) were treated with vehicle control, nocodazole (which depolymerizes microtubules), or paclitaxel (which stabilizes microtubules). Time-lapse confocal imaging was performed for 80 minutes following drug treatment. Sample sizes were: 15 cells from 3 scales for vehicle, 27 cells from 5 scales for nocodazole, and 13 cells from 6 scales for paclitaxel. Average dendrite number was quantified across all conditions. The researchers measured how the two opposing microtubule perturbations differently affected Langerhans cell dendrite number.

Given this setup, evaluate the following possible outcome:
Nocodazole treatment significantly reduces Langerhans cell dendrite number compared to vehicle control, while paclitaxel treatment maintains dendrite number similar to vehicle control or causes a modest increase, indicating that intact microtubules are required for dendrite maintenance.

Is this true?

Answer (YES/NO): YES